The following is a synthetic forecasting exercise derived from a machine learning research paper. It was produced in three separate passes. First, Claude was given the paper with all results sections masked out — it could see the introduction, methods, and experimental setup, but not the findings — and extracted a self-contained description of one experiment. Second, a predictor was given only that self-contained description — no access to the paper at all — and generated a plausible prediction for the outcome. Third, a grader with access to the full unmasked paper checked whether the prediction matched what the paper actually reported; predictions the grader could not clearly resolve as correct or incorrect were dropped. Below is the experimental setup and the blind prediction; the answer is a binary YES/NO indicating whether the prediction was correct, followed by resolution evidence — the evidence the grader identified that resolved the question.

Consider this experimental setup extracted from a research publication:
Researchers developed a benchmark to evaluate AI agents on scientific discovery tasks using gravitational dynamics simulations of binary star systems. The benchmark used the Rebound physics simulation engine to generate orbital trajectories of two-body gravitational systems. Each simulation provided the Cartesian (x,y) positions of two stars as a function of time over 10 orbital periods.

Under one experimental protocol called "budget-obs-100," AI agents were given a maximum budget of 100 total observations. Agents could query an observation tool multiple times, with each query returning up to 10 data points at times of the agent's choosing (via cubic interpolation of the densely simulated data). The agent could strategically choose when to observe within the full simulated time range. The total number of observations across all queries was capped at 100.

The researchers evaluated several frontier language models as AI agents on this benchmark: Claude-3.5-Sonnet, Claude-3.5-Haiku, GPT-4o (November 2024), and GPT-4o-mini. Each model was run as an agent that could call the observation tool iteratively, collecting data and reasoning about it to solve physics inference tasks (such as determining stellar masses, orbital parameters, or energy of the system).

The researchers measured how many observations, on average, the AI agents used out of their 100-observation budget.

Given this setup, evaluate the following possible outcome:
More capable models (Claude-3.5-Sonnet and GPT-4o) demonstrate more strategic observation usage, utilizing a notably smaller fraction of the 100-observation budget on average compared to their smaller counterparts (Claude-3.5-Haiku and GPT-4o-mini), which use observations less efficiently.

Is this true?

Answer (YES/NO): NO